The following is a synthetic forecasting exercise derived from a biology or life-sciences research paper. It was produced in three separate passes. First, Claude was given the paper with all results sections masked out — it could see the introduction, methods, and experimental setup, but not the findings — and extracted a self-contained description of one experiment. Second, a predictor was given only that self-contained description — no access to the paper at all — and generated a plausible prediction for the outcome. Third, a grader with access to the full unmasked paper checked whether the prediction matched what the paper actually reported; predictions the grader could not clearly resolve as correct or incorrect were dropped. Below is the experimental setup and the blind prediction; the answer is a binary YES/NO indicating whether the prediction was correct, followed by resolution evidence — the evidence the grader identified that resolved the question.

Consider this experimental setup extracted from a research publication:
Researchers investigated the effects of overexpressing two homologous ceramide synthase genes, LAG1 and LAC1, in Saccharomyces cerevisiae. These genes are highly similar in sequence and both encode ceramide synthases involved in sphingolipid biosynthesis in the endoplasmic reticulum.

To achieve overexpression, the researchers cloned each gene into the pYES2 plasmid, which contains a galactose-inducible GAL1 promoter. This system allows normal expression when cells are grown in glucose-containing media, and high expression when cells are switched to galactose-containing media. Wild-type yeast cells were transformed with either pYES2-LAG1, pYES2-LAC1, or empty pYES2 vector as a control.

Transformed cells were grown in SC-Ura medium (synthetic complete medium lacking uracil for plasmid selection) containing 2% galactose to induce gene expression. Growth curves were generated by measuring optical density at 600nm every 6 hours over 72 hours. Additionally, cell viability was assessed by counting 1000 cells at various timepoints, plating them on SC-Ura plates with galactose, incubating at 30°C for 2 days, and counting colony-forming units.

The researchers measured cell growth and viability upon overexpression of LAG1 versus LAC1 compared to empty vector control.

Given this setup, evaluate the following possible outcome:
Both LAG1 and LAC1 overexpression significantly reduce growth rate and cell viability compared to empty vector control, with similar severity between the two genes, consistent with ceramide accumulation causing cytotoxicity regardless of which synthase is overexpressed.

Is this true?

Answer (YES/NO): NO